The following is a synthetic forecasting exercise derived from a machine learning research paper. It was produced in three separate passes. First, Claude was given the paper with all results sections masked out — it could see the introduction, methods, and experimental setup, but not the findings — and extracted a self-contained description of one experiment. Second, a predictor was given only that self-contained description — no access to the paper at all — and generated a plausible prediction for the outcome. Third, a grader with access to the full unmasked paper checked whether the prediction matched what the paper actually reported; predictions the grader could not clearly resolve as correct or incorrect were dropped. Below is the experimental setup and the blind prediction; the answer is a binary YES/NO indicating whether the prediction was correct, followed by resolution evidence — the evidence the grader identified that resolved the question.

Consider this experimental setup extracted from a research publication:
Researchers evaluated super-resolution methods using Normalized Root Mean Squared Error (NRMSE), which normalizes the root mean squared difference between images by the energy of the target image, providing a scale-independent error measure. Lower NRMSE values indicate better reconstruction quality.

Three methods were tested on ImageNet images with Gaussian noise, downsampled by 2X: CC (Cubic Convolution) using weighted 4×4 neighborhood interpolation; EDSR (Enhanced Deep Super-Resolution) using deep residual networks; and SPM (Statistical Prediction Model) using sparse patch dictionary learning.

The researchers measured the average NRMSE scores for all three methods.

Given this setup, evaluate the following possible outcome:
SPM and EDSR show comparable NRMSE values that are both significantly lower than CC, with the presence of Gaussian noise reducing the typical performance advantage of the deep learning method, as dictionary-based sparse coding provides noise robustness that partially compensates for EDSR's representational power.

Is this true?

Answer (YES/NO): NO